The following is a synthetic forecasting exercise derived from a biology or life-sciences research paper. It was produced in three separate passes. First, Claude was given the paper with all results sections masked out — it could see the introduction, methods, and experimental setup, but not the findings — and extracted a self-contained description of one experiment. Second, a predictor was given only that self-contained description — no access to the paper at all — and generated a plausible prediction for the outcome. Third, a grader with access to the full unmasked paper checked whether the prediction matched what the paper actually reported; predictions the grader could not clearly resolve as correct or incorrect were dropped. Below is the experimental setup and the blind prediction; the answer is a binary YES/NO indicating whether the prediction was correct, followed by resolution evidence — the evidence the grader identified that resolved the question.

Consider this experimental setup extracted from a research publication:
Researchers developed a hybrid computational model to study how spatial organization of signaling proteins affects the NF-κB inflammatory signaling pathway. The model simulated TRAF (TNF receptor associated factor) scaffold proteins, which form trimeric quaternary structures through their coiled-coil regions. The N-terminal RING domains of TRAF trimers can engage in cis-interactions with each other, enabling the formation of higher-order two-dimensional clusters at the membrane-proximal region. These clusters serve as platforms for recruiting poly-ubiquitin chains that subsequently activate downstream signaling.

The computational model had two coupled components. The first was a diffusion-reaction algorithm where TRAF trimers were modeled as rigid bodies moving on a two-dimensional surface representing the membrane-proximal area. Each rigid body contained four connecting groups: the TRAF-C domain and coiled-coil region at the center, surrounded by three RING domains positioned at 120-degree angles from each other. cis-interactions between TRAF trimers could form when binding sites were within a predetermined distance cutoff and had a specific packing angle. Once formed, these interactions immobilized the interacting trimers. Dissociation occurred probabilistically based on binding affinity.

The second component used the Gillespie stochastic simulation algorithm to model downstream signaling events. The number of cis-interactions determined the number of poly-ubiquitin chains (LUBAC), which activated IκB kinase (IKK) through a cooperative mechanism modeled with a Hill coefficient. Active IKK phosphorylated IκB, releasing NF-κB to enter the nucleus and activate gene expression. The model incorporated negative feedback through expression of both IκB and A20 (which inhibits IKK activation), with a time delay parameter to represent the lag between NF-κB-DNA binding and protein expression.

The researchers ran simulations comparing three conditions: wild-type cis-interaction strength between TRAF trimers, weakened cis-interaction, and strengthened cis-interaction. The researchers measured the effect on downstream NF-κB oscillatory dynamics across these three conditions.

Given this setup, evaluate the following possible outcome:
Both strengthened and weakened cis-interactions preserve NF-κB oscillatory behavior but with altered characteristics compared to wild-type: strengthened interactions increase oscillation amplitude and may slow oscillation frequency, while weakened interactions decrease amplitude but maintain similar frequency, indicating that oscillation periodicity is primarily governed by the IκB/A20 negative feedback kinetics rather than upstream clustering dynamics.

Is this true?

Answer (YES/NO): NO